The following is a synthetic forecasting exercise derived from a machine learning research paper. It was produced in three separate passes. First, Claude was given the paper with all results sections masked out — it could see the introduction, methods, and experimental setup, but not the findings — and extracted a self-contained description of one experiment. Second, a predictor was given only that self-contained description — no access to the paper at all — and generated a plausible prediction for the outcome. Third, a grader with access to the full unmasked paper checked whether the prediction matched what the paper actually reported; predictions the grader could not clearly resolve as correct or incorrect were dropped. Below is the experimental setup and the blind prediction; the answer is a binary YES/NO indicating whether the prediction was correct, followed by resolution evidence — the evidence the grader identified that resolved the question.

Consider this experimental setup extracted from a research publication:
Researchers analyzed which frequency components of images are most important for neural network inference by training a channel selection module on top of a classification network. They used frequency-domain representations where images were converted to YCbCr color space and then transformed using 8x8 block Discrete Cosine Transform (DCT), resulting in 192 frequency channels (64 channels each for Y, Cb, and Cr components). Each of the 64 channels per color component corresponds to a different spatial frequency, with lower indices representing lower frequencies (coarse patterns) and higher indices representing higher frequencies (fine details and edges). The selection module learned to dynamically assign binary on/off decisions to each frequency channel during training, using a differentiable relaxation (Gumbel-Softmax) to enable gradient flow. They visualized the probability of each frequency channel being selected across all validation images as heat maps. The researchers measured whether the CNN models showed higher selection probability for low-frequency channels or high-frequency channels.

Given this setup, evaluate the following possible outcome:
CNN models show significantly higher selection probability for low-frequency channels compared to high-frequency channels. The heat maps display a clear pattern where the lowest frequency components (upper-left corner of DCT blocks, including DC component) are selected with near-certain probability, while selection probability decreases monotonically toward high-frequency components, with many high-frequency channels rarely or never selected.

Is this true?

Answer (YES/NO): NO